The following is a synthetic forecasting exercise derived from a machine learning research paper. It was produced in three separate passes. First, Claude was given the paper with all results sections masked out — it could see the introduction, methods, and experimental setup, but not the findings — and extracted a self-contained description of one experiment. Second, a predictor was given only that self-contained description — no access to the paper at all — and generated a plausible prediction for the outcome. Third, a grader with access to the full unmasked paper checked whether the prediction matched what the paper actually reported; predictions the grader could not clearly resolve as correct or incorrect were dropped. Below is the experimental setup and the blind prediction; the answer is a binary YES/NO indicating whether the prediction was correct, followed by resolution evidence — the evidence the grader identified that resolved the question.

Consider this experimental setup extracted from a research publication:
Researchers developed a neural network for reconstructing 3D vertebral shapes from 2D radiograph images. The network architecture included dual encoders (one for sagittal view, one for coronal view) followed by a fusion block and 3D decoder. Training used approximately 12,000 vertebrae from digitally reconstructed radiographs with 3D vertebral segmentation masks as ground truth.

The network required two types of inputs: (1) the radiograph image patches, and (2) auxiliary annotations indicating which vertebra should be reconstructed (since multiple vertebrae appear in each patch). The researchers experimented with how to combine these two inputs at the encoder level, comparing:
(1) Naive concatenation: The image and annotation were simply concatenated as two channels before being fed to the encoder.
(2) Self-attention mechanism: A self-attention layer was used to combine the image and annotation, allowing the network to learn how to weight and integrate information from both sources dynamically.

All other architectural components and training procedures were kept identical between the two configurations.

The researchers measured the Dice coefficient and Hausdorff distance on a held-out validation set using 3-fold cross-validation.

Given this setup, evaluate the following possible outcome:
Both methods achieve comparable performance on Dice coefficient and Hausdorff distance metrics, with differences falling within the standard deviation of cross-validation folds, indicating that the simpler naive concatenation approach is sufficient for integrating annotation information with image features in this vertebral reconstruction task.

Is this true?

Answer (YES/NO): NO